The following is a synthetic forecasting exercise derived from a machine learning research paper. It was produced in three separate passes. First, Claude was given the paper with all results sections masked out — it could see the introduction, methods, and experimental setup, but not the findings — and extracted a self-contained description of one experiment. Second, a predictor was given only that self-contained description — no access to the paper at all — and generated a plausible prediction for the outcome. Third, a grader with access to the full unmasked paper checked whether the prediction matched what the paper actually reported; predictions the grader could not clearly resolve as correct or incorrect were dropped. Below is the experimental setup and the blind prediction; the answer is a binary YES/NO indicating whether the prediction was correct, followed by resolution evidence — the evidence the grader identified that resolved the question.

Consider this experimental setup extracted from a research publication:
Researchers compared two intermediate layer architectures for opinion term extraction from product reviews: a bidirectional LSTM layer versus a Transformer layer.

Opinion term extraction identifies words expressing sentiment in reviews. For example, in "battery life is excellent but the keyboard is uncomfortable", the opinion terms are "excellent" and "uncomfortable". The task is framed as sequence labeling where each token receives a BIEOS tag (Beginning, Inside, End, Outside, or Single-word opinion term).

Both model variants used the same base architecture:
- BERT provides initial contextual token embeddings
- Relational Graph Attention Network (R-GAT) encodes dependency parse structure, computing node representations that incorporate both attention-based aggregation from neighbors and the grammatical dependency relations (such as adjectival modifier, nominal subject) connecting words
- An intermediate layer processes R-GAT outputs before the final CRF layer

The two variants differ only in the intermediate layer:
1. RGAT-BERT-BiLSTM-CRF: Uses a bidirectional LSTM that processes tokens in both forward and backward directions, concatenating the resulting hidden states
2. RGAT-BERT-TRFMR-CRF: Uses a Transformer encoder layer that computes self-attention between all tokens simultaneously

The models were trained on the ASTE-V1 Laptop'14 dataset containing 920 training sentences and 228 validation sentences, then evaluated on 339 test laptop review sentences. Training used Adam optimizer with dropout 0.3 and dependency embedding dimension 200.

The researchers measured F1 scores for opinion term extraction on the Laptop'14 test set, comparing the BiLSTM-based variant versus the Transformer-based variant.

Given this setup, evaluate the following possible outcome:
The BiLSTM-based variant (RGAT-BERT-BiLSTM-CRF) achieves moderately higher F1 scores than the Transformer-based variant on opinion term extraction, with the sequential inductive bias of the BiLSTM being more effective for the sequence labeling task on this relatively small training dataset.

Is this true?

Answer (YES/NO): NO